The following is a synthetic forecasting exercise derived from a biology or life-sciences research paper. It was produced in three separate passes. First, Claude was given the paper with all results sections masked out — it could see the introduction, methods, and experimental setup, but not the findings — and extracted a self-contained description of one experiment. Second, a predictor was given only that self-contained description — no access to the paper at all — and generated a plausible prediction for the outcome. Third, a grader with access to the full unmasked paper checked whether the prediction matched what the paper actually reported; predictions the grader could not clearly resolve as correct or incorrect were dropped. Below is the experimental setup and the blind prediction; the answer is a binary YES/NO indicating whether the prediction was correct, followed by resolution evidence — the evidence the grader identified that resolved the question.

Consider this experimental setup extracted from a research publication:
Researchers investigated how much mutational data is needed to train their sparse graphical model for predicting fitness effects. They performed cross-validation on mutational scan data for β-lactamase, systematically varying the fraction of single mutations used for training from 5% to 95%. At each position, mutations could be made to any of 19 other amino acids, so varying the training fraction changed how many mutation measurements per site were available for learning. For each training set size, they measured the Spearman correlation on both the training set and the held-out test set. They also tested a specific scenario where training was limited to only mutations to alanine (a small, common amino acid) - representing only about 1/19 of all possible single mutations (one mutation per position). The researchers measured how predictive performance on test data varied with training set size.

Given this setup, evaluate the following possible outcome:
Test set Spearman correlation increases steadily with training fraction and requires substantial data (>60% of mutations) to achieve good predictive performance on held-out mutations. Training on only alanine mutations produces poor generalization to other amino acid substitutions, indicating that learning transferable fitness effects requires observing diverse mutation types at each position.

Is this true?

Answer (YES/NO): NO